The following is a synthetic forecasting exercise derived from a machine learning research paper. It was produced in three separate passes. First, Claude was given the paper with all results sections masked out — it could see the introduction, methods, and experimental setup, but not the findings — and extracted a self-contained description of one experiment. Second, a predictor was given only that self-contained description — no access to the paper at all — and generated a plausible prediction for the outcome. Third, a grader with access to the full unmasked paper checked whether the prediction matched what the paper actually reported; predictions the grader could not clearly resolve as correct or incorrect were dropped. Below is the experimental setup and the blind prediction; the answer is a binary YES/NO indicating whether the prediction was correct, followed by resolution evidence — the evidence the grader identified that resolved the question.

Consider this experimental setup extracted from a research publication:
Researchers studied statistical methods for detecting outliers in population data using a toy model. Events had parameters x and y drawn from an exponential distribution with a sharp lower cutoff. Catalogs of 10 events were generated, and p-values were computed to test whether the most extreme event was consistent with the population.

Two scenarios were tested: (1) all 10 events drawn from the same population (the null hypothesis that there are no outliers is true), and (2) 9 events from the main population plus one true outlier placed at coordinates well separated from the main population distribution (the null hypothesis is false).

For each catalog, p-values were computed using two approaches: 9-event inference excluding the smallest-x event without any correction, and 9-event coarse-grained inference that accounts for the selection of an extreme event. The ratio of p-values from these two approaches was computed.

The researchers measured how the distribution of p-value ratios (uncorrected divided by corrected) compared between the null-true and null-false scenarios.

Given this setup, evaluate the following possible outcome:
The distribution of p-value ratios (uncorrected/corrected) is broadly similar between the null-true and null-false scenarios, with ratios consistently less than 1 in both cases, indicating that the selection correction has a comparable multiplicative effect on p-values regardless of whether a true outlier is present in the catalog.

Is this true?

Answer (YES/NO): NO